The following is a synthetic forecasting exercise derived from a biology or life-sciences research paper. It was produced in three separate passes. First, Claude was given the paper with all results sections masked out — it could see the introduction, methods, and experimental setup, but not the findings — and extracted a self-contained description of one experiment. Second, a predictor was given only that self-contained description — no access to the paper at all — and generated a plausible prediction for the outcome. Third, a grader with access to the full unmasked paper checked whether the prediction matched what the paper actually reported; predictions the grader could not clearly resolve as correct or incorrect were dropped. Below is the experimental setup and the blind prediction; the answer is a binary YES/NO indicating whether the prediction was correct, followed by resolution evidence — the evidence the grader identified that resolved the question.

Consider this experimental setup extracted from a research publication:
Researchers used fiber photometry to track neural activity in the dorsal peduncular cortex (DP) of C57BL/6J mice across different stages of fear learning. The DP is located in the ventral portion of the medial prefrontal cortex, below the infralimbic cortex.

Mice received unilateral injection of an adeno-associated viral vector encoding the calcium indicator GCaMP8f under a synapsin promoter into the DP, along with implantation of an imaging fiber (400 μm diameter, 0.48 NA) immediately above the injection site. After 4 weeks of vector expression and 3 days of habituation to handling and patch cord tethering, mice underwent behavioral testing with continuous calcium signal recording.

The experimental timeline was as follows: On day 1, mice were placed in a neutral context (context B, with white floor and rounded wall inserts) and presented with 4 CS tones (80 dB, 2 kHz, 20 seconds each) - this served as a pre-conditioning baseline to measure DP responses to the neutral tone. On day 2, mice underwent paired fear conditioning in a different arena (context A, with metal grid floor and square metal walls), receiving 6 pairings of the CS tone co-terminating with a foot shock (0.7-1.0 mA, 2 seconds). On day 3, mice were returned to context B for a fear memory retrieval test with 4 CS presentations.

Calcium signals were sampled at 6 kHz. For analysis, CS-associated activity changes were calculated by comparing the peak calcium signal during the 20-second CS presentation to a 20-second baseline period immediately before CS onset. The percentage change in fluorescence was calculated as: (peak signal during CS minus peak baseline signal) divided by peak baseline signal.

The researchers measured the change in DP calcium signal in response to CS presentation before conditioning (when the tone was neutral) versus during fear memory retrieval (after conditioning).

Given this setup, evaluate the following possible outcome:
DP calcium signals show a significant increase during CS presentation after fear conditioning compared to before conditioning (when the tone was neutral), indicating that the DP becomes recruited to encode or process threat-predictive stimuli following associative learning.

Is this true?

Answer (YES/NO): YES